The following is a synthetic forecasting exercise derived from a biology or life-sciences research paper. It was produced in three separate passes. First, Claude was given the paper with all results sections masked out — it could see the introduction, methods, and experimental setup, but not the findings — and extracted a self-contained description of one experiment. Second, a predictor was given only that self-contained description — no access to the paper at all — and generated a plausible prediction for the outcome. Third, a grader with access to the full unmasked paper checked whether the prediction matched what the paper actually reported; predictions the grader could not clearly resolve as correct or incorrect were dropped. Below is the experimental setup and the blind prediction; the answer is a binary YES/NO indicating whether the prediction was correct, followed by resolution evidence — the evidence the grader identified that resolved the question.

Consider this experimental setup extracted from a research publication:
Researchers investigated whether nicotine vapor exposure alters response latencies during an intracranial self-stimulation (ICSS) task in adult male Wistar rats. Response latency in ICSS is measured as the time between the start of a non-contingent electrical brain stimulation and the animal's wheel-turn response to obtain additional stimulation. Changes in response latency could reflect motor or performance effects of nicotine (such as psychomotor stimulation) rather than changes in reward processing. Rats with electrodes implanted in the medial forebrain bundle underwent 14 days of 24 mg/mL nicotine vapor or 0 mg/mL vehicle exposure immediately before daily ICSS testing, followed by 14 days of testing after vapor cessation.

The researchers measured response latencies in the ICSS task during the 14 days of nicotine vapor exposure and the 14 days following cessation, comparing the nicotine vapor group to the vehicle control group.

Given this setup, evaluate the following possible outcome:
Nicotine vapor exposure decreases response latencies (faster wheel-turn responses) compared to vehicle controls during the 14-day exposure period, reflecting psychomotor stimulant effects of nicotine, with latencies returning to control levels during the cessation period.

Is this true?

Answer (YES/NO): NO